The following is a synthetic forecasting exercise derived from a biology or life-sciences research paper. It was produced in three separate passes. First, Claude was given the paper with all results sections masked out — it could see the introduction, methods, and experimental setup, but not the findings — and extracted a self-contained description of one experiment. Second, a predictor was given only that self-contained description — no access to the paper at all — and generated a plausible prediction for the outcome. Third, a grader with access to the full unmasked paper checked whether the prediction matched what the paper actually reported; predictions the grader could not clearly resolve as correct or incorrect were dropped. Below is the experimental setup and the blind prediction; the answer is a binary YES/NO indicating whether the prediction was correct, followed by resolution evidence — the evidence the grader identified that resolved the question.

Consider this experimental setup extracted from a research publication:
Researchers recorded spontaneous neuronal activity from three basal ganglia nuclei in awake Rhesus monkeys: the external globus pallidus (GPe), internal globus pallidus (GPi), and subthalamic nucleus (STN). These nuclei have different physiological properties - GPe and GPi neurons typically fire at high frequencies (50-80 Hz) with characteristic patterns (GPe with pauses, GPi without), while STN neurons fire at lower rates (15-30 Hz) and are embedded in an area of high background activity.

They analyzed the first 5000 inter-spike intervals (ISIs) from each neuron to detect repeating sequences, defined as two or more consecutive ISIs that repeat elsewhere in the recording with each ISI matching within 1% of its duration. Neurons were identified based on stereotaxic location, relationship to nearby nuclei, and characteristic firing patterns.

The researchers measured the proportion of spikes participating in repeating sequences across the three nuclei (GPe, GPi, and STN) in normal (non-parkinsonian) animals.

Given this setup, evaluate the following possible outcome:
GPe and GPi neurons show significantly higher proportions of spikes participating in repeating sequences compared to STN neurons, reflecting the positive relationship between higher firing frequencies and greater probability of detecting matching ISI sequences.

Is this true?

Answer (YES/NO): NO